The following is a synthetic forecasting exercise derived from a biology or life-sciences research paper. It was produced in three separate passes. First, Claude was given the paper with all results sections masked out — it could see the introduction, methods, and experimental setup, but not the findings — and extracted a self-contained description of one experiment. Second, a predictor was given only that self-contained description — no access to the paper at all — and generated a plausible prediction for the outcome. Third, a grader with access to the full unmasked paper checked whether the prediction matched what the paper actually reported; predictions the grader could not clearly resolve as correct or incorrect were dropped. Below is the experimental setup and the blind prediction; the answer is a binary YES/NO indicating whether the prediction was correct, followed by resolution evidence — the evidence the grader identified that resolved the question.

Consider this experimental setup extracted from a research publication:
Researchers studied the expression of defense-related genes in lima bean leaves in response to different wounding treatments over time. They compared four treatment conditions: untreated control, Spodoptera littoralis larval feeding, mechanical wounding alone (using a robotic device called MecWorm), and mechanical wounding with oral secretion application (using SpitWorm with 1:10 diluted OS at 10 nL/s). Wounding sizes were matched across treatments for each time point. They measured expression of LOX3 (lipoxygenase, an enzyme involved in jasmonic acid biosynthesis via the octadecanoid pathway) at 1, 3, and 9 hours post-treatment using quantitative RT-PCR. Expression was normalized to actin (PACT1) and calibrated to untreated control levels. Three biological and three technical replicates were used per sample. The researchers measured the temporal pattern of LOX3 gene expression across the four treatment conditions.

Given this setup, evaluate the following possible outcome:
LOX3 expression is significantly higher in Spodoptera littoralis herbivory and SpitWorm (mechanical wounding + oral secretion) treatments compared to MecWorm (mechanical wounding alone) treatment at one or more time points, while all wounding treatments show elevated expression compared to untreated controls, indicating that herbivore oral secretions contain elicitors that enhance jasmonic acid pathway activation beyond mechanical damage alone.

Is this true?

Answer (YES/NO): NO